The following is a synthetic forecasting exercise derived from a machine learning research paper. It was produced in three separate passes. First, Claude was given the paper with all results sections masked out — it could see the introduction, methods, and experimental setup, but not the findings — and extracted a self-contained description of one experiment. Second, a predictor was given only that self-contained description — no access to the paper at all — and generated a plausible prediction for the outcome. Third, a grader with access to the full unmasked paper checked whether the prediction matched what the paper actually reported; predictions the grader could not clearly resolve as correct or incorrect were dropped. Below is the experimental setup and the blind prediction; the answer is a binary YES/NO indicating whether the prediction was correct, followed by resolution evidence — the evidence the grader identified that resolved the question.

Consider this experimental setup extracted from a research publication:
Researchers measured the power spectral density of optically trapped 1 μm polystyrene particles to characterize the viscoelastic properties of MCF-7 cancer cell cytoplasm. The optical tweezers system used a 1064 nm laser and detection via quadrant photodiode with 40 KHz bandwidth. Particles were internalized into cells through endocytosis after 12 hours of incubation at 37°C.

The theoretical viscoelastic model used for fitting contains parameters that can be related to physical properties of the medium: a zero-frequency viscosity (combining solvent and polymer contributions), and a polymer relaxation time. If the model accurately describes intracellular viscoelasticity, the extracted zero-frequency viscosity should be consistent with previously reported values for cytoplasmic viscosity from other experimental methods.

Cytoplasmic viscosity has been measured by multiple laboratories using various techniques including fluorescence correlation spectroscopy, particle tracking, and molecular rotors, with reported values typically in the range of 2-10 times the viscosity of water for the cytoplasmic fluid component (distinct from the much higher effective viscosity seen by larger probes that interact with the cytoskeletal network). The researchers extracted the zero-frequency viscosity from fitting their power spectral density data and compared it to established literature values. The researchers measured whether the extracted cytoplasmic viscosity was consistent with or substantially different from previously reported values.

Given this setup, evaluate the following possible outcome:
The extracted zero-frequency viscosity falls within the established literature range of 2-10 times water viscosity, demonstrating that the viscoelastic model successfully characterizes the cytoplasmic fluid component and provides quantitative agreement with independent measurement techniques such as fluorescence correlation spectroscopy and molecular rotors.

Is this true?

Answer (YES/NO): NO